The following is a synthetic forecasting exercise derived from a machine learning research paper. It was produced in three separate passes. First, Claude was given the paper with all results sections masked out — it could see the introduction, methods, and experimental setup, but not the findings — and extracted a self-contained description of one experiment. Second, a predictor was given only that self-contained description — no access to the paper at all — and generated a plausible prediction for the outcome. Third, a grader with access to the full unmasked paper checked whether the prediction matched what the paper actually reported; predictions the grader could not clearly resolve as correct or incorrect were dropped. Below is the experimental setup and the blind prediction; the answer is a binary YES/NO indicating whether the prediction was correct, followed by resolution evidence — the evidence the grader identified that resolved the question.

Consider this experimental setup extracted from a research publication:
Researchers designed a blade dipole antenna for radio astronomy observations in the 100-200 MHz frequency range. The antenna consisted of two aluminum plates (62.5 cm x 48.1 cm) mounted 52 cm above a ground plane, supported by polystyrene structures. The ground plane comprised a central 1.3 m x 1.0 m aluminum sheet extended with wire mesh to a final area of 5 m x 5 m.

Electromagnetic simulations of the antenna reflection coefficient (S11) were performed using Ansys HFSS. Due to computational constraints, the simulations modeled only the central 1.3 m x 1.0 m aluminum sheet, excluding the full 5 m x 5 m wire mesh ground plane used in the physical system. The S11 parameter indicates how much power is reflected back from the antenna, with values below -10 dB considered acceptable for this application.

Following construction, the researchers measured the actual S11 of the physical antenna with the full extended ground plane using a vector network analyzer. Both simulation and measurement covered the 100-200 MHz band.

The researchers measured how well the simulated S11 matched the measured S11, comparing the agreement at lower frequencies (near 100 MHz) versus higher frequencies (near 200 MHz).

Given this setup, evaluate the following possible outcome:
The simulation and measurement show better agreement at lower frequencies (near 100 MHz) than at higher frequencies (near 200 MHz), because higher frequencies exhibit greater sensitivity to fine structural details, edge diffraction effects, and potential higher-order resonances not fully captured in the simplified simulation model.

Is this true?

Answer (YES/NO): NO